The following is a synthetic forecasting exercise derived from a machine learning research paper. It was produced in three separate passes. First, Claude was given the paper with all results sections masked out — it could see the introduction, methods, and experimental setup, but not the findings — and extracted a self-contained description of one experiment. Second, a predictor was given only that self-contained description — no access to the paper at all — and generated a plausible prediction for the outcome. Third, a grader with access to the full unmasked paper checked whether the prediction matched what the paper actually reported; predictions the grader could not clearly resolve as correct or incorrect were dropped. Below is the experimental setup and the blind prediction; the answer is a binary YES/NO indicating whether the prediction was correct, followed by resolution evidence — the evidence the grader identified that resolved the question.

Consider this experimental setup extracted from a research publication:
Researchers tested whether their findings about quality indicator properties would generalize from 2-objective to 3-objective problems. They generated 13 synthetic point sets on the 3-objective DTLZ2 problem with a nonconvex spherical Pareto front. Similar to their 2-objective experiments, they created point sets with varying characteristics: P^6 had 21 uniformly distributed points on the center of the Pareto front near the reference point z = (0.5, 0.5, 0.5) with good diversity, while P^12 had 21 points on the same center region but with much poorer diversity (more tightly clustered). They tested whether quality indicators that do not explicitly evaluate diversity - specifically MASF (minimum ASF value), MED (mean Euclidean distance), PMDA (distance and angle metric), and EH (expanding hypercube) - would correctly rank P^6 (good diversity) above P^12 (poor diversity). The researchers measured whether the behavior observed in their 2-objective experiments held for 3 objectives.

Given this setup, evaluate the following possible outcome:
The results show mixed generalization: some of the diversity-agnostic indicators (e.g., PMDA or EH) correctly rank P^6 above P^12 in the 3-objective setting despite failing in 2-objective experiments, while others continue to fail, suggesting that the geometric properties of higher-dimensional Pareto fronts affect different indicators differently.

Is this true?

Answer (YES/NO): NO